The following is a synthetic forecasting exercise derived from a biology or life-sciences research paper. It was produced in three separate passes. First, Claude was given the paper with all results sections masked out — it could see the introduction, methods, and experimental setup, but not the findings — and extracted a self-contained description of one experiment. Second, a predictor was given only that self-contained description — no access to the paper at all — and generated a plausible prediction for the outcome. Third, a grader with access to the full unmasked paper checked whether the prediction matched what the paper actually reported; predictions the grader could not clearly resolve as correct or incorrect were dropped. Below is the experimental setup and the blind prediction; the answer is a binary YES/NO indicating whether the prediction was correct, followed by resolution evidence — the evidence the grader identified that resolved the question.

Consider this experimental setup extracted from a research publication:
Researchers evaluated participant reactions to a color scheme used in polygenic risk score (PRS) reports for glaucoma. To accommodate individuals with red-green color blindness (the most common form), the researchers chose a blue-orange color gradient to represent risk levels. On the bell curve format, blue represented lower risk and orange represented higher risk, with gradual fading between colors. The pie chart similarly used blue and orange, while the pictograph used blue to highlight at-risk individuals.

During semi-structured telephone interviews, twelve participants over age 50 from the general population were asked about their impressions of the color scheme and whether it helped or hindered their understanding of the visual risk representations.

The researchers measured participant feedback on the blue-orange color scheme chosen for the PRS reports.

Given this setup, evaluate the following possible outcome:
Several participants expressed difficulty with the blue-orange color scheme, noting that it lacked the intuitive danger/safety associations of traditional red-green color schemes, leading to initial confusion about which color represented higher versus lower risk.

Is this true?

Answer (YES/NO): YES